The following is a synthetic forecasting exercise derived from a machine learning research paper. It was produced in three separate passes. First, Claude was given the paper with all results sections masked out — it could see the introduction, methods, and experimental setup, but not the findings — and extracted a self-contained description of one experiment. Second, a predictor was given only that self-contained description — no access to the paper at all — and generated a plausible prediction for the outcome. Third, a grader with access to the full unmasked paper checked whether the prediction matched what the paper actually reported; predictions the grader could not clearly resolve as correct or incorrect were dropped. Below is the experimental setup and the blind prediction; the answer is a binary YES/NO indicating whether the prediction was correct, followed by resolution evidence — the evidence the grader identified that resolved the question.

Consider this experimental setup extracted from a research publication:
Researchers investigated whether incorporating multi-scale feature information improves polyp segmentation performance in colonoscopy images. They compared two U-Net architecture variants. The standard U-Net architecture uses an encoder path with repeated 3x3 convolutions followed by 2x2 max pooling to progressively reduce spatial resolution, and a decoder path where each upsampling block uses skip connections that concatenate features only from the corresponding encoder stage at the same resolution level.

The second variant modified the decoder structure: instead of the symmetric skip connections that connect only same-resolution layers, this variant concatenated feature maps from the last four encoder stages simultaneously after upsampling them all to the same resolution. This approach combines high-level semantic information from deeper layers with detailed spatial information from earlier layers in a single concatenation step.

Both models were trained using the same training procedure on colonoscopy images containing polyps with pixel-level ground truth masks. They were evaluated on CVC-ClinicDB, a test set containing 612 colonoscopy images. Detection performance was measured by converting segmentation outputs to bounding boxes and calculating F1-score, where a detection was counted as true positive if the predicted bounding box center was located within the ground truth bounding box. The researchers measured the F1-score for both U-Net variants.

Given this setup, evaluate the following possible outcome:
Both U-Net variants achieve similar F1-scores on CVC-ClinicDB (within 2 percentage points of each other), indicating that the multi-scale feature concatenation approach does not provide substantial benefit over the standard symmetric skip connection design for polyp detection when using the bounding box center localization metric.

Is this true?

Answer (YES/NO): YES